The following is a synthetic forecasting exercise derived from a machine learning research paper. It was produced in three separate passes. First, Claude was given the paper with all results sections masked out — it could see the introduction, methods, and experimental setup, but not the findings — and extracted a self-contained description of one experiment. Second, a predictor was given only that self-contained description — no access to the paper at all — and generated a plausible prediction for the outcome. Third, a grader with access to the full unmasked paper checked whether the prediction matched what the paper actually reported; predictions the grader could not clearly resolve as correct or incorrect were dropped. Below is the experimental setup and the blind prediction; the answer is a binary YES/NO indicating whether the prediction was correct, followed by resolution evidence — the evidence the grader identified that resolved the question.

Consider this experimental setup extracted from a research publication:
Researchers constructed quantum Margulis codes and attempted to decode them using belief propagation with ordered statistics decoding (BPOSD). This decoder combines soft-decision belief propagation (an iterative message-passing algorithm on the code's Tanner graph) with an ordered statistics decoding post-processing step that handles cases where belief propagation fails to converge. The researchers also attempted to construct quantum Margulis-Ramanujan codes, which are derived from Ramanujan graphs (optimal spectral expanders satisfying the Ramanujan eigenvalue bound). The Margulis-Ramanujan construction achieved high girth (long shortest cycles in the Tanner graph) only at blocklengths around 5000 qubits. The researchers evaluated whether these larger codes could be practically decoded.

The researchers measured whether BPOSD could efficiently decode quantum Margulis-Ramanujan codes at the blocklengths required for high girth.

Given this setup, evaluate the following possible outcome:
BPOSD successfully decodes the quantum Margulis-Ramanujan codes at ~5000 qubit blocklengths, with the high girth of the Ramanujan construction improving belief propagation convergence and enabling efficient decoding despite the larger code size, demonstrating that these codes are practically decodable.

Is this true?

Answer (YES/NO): NO